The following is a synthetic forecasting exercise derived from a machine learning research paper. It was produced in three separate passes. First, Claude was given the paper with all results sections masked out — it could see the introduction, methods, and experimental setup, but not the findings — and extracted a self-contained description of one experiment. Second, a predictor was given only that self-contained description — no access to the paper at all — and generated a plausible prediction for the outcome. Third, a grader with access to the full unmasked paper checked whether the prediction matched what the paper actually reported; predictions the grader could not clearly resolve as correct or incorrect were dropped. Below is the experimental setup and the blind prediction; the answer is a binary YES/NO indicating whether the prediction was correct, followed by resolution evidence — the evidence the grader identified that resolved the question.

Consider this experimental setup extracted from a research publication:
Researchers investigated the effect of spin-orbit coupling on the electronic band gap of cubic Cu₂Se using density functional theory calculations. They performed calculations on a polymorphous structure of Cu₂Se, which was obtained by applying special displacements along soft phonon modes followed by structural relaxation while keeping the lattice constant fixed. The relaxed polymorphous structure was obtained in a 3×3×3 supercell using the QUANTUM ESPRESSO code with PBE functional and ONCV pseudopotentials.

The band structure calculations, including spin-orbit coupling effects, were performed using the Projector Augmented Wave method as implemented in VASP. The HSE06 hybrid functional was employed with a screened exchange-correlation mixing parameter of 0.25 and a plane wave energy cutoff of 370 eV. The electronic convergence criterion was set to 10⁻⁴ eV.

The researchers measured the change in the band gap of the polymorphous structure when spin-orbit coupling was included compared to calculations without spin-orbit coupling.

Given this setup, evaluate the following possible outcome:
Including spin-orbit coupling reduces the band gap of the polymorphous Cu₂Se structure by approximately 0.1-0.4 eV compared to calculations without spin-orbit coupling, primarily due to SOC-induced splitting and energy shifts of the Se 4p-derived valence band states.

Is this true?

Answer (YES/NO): NO